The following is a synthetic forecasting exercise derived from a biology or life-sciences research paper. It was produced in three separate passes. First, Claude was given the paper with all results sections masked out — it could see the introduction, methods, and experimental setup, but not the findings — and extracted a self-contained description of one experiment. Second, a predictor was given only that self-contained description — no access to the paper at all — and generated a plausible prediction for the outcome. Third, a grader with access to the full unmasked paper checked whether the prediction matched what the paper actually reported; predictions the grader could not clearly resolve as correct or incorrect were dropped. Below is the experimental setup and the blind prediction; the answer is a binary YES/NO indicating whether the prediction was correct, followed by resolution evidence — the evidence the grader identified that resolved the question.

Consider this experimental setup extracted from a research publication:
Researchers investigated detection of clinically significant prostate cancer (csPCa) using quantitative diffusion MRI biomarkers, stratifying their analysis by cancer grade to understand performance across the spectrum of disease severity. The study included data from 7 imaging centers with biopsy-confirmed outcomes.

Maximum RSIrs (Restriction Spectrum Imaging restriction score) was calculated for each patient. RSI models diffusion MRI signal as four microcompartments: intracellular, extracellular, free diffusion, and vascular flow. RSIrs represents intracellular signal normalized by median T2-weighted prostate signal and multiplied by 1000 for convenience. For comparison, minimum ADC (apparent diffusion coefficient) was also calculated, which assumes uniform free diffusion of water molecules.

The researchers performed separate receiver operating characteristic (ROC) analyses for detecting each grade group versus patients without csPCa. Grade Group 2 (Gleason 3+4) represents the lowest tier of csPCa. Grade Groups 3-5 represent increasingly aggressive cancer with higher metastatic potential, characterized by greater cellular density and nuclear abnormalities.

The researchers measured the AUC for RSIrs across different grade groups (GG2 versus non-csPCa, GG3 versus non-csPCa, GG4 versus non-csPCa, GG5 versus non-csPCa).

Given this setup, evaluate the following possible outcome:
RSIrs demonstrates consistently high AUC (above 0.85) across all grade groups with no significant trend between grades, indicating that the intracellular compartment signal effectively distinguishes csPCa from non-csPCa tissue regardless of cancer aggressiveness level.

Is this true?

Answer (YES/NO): NO